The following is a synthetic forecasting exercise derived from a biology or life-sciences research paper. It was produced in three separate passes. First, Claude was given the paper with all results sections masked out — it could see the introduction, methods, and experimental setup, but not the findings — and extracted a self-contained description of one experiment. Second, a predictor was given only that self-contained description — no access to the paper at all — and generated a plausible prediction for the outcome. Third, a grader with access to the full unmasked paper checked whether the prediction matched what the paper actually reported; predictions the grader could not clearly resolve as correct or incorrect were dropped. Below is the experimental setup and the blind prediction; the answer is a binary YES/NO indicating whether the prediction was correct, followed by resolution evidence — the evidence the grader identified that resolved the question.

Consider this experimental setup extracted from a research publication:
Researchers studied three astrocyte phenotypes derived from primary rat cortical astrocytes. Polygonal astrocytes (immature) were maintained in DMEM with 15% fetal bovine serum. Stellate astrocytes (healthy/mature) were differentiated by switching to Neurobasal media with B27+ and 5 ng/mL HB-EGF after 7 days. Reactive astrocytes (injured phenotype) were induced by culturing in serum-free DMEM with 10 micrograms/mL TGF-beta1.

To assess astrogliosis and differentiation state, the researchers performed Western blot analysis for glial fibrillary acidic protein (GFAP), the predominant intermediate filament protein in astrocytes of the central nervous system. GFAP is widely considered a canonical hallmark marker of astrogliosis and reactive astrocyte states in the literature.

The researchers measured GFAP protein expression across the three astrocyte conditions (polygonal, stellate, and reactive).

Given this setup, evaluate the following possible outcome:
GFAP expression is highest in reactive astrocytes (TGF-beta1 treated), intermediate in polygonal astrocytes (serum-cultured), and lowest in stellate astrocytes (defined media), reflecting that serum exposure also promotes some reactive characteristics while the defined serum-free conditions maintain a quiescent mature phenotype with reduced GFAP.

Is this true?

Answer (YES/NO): NO